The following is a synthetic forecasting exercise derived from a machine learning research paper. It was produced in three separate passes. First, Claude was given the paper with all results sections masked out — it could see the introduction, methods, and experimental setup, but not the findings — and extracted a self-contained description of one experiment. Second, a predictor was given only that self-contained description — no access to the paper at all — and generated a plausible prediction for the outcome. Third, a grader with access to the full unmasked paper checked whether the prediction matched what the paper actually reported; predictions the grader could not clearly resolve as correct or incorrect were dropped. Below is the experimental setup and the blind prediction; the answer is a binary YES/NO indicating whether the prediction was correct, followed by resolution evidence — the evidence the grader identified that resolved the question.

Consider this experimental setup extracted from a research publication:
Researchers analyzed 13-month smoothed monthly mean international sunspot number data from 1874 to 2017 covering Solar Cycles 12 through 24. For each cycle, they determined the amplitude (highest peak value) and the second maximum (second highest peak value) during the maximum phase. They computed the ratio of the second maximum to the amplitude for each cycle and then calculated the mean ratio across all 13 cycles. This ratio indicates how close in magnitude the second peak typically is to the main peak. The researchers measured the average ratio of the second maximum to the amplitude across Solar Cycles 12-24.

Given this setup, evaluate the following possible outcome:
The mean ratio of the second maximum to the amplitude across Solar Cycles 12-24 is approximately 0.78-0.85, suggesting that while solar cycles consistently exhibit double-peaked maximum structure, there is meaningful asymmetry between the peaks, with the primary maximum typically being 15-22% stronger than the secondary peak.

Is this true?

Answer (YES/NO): NO